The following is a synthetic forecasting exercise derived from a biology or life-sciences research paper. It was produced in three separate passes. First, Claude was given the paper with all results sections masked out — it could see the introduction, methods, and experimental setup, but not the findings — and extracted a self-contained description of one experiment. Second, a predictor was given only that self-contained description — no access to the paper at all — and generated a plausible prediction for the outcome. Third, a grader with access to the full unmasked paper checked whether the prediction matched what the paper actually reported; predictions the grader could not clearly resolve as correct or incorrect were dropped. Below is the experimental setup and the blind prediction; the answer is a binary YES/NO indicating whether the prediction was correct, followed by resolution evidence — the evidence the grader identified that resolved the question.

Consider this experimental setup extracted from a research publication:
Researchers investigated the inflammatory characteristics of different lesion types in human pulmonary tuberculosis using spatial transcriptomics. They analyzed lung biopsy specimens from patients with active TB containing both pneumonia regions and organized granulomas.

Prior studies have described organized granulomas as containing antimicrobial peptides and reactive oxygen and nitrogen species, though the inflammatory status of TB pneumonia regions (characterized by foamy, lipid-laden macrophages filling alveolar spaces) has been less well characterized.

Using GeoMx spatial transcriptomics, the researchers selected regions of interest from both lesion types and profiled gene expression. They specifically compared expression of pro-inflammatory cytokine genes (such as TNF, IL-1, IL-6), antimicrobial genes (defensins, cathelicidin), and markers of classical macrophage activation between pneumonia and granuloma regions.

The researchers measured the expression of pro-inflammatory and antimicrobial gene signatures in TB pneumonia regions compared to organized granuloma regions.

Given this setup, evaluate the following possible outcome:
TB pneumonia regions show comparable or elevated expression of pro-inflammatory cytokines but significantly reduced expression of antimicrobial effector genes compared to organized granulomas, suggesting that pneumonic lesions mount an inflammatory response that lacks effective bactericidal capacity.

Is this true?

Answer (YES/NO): NO